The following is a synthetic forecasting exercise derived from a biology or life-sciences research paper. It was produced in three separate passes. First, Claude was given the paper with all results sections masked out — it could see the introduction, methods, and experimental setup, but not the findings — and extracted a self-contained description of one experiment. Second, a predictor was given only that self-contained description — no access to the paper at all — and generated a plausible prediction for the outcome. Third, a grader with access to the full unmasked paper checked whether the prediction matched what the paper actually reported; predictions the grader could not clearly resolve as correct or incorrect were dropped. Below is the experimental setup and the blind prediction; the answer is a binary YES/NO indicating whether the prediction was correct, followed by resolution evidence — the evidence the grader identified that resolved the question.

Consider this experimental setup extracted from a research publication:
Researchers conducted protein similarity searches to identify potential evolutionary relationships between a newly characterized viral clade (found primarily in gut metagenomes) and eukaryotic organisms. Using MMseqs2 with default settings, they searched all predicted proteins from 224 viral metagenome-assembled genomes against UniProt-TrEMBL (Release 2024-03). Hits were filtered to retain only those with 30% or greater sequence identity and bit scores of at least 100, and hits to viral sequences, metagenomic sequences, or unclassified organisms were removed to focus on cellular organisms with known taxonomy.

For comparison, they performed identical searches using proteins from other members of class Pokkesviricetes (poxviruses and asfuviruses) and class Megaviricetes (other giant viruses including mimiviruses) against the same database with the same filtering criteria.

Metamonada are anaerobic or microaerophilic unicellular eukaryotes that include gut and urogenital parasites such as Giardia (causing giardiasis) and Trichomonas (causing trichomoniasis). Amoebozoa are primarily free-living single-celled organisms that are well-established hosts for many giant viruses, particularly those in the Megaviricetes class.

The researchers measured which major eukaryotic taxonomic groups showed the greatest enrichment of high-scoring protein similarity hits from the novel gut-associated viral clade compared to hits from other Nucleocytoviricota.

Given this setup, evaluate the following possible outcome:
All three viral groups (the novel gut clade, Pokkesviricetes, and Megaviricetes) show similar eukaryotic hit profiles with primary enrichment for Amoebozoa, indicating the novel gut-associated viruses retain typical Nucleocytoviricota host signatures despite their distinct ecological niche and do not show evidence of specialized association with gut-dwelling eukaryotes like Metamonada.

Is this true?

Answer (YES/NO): NO